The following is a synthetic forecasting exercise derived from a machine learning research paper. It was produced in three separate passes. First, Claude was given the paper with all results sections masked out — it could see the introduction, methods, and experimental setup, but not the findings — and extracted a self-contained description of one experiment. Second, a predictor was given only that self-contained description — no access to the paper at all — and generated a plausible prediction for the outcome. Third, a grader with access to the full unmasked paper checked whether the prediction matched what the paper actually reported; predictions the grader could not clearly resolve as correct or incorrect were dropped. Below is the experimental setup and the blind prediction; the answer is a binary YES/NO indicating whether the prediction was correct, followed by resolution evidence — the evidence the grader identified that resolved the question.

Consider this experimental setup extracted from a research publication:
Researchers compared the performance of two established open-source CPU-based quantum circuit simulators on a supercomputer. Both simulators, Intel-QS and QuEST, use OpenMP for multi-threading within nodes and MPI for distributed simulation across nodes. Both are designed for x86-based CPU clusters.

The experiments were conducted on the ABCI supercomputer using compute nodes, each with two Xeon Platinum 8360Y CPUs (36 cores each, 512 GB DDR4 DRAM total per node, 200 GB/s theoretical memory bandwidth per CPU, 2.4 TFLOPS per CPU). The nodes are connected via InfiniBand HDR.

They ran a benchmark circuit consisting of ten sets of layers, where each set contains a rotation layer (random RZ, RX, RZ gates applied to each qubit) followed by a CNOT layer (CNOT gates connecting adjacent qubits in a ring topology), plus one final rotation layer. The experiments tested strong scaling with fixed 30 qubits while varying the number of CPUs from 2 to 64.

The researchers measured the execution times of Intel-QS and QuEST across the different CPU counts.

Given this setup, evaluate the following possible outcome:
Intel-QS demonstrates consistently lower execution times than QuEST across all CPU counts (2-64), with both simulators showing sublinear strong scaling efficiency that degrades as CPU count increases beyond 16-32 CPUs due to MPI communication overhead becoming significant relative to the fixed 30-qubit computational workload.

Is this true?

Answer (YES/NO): NO